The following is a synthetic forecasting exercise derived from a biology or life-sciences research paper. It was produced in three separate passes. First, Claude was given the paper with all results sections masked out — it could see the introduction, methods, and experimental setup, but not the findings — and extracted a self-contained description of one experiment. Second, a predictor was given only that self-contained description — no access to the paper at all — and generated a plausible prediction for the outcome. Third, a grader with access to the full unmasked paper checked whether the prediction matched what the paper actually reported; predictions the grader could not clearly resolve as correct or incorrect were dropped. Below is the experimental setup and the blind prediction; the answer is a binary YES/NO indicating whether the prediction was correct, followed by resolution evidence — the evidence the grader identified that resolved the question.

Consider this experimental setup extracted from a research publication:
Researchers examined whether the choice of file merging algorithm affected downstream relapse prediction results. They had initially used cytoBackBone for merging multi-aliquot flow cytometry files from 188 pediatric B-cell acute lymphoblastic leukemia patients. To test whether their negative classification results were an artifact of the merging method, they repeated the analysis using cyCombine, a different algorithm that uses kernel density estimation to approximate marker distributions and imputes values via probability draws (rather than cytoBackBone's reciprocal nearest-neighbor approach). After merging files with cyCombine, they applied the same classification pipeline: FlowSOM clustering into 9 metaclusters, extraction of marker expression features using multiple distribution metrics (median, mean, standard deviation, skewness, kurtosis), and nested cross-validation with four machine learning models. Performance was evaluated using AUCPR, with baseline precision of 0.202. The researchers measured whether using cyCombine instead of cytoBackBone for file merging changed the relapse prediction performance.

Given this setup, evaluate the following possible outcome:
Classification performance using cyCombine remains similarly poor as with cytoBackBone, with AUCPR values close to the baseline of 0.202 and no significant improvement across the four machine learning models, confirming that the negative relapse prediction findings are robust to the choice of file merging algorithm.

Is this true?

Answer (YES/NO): YES